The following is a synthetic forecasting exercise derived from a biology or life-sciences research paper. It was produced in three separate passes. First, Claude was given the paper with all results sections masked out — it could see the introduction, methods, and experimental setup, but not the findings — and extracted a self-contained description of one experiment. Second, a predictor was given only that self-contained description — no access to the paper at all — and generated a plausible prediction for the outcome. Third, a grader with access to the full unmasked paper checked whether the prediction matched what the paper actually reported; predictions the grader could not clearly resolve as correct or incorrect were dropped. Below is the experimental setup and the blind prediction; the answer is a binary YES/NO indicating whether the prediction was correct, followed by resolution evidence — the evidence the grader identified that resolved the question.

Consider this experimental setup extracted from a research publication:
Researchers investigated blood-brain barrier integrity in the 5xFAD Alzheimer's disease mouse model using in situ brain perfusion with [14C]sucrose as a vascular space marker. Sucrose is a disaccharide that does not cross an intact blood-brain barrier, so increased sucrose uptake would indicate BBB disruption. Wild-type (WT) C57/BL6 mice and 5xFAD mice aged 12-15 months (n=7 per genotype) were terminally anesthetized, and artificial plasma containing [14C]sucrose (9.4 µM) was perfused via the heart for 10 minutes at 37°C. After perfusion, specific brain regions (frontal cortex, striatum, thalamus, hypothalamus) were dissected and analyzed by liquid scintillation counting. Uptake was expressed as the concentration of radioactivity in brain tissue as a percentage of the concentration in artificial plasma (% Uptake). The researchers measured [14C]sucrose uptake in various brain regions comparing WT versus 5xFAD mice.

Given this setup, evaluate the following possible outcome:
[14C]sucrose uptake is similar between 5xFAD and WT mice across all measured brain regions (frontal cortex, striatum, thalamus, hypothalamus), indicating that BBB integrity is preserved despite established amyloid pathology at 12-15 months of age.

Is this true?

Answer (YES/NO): YES